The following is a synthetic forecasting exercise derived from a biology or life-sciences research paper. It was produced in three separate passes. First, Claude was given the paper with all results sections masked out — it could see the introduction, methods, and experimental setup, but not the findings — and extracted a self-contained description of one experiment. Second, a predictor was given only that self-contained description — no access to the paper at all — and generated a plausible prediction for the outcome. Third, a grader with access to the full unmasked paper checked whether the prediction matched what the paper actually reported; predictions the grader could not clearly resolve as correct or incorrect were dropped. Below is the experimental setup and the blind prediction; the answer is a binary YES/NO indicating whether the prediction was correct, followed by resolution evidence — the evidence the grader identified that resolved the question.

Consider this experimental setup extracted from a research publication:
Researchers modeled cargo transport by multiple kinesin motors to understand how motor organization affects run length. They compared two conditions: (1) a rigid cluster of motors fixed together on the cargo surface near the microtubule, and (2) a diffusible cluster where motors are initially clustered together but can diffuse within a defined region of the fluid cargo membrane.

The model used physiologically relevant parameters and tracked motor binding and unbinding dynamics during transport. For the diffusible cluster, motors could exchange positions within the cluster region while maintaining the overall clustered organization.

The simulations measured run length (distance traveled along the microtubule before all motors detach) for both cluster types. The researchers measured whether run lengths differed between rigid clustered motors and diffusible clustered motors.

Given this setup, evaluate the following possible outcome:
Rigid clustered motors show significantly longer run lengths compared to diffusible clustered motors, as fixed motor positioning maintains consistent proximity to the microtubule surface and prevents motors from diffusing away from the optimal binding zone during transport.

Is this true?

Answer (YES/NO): NO